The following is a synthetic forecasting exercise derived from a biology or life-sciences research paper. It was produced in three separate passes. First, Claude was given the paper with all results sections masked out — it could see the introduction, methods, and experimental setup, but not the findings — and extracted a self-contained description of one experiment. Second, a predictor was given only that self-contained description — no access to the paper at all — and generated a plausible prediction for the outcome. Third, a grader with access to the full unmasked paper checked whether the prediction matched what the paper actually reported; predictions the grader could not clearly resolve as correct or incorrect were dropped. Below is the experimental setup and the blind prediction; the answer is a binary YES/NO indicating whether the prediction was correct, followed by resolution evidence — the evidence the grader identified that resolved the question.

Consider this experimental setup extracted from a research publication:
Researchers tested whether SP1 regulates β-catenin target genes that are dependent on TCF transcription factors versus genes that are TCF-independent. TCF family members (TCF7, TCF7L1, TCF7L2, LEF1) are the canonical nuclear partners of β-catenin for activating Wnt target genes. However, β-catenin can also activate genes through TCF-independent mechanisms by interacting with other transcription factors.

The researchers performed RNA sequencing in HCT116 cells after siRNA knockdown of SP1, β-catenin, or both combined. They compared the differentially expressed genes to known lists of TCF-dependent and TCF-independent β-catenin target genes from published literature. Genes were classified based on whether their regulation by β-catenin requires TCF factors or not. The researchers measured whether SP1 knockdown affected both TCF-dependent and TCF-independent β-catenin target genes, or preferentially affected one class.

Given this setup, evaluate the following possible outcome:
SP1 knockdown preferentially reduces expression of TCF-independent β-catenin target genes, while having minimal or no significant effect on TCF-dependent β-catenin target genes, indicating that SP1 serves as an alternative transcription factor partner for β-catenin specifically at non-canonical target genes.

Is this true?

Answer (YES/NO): NO